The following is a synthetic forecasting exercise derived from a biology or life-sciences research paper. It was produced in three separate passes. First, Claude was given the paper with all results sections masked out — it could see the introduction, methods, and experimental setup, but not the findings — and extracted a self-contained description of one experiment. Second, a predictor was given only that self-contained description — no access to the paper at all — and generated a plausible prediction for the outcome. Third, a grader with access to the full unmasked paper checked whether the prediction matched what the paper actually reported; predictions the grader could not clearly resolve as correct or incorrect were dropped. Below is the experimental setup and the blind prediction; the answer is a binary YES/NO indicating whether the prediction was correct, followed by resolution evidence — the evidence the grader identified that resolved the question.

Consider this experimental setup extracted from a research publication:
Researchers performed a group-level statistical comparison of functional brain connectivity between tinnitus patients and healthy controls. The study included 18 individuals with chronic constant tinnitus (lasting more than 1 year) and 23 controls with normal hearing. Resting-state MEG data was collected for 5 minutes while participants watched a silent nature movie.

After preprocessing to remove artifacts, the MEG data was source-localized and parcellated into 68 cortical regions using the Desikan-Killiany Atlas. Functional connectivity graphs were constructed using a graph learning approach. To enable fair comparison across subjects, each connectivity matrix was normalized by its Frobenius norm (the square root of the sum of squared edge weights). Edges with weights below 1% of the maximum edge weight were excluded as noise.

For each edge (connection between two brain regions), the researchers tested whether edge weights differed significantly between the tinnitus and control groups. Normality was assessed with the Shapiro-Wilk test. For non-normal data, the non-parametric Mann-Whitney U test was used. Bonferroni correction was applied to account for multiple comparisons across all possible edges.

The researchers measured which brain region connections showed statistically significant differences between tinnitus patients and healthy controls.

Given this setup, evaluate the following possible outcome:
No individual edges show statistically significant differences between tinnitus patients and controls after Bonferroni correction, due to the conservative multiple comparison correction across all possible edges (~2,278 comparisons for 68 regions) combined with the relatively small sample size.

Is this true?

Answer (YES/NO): NO